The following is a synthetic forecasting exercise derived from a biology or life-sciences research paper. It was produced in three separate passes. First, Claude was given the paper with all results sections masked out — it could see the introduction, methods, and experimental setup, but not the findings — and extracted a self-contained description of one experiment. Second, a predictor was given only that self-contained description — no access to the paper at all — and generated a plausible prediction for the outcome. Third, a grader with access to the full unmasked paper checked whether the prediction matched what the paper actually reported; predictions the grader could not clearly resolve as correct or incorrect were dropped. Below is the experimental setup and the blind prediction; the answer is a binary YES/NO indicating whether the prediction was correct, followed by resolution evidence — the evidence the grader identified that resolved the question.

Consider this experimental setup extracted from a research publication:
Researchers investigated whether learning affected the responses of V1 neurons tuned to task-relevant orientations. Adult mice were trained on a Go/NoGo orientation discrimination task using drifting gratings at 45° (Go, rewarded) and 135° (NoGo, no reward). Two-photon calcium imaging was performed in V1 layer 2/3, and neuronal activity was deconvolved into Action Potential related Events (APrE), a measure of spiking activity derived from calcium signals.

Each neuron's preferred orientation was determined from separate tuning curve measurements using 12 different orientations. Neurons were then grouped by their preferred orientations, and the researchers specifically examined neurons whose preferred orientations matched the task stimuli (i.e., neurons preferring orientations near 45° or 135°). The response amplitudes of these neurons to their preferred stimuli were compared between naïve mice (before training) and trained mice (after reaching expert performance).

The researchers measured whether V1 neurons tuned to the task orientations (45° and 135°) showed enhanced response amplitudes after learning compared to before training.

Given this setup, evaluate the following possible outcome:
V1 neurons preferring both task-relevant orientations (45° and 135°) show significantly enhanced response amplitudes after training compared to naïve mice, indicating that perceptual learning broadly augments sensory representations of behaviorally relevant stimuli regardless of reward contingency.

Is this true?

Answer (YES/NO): NO